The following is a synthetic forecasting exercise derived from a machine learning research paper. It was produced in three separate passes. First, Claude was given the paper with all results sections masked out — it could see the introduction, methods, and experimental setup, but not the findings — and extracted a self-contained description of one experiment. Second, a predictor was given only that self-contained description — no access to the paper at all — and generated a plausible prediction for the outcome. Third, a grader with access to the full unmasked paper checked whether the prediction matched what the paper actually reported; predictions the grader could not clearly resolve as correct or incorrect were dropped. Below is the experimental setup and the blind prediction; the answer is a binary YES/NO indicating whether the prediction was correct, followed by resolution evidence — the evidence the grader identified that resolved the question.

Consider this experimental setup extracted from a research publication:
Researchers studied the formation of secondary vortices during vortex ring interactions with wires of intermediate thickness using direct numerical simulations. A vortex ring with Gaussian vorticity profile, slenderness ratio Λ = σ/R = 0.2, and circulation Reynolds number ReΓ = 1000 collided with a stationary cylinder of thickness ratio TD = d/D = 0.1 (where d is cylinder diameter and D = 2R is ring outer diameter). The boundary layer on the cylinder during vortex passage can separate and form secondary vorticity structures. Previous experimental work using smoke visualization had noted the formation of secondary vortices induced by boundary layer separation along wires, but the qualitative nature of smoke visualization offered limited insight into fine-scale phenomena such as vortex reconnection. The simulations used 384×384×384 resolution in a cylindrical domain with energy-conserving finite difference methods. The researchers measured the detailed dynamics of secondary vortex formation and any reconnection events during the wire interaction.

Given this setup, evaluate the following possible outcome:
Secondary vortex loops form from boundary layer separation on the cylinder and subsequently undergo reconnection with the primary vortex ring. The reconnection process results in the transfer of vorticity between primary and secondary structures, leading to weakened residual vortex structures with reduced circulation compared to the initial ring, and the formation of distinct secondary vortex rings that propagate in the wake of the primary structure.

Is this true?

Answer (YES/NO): NO